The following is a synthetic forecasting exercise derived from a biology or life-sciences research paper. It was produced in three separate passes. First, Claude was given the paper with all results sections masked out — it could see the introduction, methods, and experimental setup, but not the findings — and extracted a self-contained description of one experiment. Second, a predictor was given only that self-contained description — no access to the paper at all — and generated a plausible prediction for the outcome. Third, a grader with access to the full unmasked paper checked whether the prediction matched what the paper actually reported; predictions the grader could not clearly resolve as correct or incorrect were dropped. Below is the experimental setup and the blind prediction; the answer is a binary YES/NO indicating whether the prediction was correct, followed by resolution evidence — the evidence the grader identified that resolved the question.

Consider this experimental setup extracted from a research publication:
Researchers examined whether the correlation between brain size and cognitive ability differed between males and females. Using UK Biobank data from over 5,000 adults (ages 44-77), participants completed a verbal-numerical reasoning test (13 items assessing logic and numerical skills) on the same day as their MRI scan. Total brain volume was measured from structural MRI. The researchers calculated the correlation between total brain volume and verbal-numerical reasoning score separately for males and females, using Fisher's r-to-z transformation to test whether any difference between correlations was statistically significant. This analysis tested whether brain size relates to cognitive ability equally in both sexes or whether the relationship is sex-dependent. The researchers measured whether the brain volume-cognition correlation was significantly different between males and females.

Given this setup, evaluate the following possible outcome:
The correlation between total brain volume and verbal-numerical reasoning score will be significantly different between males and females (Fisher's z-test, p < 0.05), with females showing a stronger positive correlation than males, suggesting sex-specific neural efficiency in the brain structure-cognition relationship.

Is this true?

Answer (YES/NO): NO